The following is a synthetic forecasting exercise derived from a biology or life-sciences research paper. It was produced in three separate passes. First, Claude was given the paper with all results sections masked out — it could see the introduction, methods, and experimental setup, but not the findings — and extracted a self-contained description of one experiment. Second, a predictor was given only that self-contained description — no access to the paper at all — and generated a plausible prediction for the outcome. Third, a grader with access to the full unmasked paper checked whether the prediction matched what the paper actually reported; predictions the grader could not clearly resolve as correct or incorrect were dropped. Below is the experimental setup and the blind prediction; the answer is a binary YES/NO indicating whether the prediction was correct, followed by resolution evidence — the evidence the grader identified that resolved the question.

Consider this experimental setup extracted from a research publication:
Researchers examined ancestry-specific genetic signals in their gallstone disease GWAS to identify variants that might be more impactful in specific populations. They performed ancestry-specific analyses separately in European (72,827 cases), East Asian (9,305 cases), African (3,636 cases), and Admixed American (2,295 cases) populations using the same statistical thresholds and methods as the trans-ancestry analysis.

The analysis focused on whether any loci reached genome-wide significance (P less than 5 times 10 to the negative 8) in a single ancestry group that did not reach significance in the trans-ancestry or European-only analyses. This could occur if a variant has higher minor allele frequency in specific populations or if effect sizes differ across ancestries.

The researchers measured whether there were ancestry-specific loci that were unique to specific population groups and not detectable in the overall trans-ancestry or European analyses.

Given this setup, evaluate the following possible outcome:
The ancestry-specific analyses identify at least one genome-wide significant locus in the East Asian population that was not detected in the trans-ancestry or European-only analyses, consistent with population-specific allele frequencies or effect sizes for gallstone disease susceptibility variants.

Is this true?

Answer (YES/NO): NO